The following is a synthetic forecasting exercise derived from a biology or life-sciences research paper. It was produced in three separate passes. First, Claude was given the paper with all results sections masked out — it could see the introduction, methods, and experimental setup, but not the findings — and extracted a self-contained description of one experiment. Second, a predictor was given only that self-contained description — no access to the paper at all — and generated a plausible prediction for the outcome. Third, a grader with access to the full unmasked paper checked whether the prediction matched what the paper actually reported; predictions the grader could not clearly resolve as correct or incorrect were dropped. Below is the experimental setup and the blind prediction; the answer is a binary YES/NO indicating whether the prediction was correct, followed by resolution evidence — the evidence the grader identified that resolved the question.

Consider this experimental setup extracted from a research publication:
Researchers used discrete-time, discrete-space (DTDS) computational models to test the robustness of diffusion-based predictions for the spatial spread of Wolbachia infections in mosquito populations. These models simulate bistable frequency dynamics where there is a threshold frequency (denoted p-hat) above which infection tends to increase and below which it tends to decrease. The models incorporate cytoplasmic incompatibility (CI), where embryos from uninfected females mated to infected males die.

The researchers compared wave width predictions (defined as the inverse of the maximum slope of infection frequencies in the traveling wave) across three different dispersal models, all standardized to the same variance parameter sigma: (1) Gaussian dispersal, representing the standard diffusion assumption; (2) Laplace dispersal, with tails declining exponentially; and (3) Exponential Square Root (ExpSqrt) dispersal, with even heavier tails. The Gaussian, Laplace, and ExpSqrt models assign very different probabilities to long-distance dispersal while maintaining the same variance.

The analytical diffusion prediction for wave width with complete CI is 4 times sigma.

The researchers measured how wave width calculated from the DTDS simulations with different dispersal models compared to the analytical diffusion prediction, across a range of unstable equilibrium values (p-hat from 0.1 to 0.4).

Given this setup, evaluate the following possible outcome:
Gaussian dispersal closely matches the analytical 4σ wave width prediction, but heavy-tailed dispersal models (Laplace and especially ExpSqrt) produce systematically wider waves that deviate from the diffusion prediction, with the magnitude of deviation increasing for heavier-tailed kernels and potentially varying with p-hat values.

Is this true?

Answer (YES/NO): NO